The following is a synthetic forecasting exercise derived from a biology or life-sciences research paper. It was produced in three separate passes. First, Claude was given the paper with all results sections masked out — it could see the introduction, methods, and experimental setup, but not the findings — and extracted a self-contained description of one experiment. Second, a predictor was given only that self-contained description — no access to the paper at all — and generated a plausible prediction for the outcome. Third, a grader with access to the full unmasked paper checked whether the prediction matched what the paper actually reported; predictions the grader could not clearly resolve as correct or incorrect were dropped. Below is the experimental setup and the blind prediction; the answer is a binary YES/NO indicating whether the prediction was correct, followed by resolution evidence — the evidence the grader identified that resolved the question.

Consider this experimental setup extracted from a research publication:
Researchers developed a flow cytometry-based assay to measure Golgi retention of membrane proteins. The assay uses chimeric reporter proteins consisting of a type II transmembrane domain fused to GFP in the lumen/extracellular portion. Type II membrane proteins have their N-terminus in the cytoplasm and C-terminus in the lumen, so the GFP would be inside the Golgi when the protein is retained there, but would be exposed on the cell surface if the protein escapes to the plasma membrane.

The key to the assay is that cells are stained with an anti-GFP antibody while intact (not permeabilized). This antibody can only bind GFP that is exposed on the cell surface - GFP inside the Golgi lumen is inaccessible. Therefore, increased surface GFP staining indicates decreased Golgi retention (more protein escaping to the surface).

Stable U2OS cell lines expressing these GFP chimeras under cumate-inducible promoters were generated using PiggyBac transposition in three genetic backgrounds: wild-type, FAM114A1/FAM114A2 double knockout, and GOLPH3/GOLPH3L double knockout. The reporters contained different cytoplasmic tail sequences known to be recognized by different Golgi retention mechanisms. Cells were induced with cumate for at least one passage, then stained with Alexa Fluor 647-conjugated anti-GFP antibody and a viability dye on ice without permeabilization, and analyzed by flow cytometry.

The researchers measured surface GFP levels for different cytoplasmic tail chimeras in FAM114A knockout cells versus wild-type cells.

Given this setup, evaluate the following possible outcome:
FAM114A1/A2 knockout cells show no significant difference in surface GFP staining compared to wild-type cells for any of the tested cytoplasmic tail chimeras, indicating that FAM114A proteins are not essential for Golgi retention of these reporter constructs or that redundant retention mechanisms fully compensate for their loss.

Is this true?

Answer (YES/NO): NO